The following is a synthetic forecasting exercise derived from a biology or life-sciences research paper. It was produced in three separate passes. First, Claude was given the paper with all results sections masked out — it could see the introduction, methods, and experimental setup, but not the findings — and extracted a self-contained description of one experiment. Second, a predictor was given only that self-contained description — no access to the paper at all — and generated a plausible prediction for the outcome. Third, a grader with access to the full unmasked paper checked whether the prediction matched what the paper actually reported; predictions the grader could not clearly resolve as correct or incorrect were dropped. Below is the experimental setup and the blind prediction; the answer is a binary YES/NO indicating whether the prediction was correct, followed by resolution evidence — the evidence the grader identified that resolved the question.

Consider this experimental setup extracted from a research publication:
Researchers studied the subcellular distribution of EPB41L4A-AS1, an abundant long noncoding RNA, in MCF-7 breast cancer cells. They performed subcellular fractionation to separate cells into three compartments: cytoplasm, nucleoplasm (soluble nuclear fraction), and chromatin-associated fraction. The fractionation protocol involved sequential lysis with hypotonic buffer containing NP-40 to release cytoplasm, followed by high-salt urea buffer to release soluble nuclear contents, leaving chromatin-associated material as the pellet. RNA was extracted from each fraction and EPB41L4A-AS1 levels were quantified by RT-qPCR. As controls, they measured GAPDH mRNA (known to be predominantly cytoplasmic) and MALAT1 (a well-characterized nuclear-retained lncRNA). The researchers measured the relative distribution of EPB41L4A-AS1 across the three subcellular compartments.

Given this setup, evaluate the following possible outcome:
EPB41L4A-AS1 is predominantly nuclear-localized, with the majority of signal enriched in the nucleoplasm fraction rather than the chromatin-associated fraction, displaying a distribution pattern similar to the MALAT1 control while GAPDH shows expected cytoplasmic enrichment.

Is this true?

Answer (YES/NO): NO